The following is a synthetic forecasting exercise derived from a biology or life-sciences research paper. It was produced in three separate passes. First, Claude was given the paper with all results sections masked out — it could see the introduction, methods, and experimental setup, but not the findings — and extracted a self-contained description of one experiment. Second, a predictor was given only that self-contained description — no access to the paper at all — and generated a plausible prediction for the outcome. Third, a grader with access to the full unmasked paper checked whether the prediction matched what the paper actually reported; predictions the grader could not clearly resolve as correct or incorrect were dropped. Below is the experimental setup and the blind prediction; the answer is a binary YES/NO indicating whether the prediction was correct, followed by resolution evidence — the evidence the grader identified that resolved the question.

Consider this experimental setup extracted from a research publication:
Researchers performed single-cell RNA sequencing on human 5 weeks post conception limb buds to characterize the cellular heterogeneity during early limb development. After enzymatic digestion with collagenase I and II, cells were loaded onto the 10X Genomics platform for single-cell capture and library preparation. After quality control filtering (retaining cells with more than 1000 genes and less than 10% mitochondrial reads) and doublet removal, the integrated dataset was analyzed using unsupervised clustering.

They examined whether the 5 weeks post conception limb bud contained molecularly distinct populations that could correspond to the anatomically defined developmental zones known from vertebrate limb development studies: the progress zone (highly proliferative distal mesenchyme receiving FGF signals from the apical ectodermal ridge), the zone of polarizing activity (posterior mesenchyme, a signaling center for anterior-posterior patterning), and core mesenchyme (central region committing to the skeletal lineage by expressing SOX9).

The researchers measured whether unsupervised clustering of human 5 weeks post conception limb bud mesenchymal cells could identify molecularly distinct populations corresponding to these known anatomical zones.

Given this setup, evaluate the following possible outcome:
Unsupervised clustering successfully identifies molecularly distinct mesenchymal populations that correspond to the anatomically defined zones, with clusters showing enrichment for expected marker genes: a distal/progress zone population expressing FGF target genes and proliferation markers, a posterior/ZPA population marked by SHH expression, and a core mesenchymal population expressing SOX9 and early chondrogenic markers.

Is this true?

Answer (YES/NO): NO